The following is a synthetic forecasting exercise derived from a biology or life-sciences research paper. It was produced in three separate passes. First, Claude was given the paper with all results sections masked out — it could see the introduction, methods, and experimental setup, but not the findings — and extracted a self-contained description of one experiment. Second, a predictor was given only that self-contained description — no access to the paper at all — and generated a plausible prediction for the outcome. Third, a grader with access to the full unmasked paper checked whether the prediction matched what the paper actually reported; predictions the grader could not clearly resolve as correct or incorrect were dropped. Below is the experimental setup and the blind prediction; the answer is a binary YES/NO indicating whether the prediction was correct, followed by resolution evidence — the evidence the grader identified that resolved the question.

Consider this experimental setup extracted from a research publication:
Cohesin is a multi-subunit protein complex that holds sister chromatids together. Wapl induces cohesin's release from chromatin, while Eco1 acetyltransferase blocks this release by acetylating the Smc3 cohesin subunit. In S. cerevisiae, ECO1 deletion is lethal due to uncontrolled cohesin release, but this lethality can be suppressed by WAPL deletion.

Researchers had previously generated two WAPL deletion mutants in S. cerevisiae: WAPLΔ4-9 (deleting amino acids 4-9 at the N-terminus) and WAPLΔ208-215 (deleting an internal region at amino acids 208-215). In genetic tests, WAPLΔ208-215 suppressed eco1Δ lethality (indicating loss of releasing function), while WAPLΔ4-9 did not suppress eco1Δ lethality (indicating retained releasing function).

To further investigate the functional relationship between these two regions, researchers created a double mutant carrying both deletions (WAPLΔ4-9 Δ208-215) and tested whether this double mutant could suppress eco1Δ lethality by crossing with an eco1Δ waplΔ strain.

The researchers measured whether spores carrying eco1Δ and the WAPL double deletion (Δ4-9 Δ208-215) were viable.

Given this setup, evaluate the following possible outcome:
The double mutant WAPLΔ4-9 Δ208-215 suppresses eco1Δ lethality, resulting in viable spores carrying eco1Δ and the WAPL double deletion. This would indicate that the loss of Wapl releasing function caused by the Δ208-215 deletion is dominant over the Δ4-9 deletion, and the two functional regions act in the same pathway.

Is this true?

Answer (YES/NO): YES